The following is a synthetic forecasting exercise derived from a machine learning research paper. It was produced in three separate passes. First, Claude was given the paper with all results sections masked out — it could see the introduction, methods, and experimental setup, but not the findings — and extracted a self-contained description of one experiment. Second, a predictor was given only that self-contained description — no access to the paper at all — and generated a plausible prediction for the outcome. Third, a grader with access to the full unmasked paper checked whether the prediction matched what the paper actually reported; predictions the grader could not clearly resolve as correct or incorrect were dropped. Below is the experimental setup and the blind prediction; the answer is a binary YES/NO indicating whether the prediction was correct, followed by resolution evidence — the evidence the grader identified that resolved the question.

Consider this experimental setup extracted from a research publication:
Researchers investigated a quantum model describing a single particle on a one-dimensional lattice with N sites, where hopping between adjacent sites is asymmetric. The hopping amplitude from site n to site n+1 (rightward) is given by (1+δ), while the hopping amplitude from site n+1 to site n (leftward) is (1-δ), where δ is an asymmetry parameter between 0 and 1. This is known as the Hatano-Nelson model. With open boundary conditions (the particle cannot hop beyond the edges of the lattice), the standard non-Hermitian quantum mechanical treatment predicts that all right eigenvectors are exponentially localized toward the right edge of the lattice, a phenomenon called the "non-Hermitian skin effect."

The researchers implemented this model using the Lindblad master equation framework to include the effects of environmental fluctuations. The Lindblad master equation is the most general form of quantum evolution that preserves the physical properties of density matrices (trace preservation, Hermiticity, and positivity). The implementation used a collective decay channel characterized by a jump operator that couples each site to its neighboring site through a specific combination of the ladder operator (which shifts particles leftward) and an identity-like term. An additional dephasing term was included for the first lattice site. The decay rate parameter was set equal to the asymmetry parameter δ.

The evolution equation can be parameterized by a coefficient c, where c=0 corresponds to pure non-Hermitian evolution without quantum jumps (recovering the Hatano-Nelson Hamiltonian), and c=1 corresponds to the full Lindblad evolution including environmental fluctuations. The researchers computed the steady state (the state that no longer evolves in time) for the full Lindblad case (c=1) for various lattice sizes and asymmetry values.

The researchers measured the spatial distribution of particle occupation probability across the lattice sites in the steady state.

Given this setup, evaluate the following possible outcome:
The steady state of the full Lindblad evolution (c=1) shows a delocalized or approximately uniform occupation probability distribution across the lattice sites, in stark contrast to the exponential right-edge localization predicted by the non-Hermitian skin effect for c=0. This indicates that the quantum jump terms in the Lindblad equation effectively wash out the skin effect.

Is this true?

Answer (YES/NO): NO